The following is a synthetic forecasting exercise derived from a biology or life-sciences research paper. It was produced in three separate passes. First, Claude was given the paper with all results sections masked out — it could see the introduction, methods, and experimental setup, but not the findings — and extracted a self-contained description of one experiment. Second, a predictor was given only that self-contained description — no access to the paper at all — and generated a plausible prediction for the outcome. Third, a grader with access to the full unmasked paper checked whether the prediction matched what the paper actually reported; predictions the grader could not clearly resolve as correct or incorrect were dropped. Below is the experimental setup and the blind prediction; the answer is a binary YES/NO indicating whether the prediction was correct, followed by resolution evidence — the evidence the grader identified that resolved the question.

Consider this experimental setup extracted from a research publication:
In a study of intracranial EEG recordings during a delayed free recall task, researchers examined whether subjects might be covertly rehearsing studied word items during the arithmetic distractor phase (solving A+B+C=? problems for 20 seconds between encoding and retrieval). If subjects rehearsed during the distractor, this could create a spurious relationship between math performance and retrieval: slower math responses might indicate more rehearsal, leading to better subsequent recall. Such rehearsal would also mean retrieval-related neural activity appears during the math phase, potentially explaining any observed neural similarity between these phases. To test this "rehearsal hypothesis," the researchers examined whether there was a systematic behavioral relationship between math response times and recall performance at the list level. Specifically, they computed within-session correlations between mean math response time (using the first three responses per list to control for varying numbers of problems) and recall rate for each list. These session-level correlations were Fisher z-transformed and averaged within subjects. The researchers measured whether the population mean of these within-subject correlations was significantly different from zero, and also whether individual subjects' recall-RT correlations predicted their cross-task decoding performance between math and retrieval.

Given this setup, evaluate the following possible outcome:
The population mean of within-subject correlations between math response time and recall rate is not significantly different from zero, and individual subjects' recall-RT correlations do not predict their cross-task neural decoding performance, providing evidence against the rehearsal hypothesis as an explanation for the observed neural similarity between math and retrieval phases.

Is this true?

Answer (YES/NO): NO